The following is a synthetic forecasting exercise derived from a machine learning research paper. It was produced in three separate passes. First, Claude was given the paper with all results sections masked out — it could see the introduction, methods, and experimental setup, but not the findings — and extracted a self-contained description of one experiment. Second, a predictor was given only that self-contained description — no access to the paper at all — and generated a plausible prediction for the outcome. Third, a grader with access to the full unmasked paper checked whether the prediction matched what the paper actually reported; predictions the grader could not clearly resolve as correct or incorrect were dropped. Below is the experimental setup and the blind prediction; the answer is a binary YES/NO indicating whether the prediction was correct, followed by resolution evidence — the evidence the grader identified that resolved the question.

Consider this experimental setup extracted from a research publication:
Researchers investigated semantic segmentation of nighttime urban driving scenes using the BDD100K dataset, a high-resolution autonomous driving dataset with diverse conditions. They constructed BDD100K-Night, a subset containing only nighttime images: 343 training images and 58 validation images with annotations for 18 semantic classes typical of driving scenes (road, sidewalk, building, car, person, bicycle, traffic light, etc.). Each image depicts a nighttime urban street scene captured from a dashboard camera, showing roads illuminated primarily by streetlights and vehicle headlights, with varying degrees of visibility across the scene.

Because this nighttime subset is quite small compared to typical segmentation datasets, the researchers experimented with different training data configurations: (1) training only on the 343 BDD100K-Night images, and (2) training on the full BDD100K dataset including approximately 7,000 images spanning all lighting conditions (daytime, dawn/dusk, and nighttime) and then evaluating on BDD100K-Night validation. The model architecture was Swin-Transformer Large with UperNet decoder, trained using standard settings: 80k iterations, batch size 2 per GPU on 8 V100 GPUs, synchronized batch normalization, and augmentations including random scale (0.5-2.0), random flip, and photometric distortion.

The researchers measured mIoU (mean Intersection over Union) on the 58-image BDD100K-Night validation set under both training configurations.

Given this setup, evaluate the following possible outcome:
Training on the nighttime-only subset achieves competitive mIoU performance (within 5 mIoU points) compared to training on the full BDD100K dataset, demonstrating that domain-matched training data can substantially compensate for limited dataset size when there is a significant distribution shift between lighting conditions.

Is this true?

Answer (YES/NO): NO